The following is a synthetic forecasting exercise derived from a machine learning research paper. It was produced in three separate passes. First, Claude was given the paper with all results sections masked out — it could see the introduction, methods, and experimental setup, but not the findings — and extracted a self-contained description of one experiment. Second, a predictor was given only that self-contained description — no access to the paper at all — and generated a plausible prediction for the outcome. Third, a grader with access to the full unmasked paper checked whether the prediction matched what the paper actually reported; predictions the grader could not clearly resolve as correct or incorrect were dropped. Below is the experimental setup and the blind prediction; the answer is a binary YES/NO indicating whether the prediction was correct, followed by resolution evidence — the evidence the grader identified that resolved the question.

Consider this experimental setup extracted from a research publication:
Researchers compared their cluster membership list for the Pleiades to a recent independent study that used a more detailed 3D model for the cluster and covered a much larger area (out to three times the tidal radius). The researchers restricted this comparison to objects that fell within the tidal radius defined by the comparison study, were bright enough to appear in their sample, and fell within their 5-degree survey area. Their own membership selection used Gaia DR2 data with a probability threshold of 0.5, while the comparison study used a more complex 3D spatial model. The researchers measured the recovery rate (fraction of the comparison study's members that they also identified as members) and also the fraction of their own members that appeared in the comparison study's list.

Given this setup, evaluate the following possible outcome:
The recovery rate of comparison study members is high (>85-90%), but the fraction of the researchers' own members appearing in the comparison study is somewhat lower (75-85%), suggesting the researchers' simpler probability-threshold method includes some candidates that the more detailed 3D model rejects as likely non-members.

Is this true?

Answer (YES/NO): NO